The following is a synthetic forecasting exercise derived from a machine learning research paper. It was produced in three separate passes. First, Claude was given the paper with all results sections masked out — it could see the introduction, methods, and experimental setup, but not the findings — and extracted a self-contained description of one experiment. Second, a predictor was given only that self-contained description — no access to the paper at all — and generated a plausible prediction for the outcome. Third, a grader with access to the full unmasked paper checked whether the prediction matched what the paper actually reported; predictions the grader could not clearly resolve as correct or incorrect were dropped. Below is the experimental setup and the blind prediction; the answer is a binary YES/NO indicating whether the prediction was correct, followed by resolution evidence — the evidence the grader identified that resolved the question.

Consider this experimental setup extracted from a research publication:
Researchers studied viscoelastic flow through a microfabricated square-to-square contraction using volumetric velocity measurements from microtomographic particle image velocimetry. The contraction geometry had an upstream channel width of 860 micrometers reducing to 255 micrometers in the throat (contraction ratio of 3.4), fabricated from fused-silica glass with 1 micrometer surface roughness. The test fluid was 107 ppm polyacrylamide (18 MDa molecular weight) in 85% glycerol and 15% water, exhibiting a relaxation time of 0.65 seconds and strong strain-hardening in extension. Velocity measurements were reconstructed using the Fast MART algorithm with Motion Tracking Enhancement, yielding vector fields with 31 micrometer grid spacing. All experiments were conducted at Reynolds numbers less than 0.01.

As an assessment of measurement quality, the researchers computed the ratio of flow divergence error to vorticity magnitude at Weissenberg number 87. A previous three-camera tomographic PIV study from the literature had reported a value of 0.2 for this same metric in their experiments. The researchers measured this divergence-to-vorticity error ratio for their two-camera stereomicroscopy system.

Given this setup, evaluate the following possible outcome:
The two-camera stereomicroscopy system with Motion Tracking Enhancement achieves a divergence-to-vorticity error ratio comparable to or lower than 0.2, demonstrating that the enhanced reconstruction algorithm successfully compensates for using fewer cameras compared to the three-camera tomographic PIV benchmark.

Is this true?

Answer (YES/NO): YES